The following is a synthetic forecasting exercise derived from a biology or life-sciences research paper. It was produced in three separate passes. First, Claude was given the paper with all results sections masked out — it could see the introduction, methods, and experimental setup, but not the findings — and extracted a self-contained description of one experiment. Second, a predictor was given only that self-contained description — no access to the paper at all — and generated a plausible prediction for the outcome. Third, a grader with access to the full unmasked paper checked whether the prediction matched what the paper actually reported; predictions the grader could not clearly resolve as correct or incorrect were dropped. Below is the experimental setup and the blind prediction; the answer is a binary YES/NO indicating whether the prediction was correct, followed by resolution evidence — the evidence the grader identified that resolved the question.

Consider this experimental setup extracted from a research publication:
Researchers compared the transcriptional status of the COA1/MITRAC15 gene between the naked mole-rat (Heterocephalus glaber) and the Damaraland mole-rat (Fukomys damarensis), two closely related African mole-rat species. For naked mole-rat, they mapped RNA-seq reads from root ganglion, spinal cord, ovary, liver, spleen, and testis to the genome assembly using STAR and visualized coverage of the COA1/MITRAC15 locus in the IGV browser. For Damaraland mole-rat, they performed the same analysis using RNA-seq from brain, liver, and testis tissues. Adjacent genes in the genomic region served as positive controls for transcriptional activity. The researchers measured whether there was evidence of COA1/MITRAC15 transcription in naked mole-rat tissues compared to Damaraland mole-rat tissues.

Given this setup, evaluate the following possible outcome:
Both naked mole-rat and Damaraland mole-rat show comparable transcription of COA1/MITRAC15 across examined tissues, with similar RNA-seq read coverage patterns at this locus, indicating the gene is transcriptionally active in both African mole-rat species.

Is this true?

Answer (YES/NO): NO